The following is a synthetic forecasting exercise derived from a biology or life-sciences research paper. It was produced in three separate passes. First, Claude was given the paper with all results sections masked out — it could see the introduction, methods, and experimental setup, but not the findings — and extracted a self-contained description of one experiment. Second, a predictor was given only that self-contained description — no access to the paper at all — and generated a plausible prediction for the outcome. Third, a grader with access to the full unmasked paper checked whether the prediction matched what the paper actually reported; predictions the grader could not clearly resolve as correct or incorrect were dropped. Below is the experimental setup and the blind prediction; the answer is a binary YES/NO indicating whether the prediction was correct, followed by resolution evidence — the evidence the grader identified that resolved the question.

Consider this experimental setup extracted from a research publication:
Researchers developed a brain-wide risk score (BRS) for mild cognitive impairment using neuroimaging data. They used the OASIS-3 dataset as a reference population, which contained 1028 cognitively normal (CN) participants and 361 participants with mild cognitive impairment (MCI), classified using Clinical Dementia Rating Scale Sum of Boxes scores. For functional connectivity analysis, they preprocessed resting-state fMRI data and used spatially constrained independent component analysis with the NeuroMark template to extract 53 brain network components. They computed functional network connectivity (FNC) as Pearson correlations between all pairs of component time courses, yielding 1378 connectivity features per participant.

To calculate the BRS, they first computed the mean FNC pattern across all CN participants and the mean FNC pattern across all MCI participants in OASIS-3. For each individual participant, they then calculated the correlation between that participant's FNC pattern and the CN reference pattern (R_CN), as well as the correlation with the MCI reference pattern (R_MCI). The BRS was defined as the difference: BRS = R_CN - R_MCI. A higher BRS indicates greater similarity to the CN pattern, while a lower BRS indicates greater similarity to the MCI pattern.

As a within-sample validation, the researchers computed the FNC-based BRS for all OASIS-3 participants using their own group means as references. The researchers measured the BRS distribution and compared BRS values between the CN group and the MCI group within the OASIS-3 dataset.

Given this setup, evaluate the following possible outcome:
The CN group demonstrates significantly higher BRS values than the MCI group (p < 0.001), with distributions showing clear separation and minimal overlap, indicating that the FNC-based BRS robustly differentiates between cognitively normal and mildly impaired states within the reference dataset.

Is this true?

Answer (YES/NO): YES